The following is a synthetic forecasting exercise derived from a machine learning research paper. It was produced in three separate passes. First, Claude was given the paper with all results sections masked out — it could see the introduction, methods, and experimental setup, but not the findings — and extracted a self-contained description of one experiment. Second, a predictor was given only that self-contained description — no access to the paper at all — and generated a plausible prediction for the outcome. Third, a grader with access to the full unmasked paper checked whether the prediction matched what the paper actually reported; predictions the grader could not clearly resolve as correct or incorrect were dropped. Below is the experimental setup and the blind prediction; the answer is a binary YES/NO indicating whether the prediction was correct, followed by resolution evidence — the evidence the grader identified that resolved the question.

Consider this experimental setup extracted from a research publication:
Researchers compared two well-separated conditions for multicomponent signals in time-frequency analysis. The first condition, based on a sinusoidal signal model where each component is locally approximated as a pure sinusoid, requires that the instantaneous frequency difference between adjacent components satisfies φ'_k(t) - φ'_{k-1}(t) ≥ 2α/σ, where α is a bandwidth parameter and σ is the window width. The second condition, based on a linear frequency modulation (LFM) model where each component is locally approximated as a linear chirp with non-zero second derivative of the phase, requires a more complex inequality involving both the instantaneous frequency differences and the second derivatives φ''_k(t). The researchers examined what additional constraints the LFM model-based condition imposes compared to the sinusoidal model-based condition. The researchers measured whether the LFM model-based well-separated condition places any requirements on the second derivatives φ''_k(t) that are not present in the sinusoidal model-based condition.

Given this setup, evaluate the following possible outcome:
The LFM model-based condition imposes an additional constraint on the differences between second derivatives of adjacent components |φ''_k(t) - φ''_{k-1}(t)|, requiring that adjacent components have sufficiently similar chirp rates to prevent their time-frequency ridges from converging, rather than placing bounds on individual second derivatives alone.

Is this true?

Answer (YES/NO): NO